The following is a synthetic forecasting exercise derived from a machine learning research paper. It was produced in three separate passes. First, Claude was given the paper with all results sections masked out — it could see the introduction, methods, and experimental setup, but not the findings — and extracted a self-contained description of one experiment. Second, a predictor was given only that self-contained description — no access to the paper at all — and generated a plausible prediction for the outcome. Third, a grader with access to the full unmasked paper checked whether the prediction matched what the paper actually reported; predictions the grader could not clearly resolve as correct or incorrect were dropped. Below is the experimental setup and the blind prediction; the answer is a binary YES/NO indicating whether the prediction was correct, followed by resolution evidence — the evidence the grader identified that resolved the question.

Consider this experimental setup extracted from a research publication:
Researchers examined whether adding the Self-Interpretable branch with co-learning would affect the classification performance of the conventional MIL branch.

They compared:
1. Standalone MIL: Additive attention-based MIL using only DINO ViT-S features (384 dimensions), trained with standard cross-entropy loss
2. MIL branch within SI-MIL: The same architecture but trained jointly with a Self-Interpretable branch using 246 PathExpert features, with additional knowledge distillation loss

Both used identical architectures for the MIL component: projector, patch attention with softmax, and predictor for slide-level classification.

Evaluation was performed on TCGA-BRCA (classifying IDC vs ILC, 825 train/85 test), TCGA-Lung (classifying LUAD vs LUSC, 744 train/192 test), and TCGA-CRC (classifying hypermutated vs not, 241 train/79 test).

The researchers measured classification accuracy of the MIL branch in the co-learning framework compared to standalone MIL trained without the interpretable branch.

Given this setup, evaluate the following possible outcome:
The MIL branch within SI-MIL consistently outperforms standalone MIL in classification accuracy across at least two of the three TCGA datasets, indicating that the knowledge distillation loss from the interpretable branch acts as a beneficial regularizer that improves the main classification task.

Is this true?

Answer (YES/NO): NO